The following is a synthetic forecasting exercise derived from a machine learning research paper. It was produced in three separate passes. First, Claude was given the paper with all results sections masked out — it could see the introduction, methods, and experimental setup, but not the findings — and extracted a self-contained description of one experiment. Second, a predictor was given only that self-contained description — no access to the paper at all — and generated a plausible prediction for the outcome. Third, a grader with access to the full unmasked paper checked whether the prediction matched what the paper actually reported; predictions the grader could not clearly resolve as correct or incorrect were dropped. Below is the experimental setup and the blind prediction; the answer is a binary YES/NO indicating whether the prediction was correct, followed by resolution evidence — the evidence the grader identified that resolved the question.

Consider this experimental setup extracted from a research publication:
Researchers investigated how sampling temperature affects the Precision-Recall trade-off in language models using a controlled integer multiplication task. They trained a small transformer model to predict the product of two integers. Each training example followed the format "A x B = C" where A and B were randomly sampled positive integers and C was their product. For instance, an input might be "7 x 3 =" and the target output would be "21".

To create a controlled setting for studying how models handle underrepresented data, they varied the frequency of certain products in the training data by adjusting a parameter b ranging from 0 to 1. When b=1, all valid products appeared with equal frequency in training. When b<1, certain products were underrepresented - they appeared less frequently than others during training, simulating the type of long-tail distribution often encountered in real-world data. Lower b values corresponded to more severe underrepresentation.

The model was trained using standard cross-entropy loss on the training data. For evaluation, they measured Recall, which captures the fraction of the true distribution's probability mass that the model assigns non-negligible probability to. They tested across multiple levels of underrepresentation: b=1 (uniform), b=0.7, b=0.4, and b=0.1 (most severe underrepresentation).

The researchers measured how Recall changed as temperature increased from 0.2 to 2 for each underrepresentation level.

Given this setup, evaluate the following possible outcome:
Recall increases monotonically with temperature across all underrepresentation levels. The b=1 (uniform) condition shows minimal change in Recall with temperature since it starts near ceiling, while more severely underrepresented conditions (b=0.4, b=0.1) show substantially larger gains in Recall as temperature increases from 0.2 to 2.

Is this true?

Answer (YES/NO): NO